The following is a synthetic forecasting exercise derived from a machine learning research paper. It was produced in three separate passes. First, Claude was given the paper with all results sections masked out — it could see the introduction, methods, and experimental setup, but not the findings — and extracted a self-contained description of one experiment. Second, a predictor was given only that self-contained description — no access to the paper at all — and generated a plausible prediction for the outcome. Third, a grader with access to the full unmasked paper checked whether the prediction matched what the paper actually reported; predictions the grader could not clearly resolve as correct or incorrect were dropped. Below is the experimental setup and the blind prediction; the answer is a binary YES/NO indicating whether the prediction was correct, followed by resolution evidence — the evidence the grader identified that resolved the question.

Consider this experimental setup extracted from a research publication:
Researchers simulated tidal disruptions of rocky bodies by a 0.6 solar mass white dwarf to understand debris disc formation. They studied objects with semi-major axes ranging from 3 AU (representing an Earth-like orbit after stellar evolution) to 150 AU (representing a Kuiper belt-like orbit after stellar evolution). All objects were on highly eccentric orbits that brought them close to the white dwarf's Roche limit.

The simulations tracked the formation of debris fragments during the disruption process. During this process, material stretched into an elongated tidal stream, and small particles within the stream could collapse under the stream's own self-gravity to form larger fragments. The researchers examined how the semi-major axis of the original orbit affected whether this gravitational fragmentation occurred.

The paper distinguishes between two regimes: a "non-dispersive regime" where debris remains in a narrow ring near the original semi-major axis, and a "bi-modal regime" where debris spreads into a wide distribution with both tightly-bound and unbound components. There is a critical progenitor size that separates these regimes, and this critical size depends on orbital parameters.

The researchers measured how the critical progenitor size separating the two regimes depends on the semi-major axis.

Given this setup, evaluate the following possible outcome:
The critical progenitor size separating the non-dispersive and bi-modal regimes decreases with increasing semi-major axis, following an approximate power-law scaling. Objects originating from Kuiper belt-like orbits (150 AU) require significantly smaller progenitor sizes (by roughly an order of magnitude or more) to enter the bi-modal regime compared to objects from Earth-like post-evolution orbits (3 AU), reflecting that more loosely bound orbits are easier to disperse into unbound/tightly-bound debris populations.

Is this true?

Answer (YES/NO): YES